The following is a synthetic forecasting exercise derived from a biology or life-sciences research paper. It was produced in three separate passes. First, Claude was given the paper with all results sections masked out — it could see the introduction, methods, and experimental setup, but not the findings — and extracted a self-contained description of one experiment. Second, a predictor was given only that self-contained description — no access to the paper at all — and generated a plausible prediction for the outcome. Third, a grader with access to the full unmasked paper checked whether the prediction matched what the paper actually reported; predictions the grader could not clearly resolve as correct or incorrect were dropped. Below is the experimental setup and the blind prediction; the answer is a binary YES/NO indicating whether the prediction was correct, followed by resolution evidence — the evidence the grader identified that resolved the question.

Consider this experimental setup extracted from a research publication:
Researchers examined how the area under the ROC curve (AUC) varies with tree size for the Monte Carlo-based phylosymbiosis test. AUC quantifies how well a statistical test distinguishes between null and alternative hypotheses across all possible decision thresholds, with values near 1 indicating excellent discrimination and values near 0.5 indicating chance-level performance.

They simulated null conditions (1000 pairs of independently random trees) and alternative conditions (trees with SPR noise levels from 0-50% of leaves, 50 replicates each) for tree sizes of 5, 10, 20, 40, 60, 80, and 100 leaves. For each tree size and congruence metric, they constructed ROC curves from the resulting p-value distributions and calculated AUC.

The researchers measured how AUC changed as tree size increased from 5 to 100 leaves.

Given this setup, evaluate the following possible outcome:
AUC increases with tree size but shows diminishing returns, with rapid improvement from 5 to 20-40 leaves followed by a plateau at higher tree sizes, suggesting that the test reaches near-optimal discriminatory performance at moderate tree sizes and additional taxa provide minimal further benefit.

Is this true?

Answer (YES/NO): NO